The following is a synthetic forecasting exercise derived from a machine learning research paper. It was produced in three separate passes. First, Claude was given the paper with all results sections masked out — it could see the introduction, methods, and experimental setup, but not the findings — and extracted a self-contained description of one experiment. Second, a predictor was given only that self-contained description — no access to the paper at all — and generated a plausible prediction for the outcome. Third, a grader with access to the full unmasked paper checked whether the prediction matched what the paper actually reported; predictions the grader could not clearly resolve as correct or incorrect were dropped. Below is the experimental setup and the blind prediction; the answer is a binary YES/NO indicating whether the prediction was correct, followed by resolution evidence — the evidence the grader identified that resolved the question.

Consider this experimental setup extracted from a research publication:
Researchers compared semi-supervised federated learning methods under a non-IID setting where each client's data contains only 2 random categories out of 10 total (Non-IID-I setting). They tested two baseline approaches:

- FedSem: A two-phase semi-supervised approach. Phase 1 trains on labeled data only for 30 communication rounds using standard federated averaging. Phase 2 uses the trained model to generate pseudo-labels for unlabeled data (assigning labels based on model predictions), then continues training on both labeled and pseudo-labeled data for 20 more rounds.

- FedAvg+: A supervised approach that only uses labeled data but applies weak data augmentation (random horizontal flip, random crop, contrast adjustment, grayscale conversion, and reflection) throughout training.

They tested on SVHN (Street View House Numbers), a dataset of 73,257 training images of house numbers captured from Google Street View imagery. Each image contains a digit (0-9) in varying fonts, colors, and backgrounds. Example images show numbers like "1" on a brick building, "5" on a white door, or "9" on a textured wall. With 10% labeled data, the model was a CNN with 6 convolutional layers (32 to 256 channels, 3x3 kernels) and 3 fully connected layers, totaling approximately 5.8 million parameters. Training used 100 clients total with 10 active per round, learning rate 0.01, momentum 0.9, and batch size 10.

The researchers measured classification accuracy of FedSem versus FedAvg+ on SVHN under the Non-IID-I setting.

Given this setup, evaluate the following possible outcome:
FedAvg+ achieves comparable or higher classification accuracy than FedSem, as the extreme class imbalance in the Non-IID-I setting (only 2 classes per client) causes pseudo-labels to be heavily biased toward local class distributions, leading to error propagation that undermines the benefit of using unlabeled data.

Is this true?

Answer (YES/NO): YES